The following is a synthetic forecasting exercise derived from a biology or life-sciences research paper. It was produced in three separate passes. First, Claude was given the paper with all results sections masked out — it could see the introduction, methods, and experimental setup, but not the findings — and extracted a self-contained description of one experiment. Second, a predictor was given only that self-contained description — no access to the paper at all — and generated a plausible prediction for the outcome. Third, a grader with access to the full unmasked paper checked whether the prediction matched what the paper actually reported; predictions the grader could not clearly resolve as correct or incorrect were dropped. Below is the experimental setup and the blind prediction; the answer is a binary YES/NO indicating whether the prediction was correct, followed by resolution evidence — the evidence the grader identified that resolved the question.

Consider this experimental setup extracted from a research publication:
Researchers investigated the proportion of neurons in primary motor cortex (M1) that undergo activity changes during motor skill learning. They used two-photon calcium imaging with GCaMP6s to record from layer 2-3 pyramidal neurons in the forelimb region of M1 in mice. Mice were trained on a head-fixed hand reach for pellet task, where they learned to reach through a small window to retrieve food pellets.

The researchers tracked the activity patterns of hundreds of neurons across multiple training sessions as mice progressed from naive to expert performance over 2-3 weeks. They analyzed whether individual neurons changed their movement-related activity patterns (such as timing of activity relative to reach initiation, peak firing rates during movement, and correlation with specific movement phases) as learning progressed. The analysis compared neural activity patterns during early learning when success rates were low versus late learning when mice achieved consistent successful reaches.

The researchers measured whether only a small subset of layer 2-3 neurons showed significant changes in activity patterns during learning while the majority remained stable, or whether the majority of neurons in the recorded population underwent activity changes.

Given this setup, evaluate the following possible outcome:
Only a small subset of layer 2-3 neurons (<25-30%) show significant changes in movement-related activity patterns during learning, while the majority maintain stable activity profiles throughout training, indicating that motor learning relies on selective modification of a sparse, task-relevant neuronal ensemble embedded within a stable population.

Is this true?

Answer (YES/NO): NO